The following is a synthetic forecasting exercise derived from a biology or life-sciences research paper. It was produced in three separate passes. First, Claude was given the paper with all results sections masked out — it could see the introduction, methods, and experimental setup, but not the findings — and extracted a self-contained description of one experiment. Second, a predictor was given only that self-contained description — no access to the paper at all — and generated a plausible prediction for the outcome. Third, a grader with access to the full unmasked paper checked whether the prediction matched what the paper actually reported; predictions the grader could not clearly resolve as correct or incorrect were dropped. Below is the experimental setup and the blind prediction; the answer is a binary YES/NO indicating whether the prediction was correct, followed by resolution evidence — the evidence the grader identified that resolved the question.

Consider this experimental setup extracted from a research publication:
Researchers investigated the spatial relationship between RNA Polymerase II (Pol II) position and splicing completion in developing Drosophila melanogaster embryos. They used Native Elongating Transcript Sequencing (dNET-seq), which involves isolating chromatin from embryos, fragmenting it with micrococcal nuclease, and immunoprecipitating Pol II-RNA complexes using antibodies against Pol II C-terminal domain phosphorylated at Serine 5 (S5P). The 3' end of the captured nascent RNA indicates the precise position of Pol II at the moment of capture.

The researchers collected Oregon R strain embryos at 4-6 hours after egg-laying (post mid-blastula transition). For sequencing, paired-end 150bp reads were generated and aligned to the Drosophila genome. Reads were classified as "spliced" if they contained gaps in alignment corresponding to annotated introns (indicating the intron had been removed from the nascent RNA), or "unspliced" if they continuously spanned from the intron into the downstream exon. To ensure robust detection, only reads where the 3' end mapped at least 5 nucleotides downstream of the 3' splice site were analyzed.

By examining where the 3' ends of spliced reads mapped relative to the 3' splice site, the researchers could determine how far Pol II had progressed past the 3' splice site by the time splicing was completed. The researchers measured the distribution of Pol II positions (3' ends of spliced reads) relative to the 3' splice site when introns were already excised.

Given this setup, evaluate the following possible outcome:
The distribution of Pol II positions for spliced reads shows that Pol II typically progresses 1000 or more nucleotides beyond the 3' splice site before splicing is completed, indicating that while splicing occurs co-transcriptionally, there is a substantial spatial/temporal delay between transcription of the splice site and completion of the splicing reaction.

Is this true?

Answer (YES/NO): NO